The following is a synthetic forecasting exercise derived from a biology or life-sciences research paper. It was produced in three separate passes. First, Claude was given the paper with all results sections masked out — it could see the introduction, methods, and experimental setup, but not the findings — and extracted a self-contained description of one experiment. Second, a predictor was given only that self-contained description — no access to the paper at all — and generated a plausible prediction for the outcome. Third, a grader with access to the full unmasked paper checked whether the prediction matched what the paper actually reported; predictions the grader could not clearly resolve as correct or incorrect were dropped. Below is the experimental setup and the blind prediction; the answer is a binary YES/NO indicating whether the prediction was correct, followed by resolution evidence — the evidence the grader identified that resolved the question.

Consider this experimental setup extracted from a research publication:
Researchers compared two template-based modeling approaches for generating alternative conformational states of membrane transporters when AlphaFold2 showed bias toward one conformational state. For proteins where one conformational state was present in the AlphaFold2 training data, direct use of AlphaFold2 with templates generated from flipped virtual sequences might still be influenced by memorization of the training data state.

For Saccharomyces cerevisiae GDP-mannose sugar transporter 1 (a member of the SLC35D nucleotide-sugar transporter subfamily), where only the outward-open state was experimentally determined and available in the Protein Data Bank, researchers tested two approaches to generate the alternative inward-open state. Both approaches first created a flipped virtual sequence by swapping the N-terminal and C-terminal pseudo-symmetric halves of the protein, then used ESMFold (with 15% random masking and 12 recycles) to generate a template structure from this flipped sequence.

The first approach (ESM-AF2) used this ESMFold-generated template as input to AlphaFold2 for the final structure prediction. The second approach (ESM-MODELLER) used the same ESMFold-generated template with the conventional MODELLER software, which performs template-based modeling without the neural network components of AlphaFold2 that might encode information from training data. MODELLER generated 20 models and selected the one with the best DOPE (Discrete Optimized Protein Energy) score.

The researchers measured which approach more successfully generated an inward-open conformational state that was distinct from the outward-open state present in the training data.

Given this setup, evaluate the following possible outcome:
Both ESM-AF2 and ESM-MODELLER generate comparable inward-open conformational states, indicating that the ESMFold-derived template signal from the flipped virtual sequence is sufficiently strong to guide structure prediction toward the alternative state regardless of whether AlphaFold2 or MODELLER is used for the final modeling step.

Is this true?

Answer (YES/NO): NO